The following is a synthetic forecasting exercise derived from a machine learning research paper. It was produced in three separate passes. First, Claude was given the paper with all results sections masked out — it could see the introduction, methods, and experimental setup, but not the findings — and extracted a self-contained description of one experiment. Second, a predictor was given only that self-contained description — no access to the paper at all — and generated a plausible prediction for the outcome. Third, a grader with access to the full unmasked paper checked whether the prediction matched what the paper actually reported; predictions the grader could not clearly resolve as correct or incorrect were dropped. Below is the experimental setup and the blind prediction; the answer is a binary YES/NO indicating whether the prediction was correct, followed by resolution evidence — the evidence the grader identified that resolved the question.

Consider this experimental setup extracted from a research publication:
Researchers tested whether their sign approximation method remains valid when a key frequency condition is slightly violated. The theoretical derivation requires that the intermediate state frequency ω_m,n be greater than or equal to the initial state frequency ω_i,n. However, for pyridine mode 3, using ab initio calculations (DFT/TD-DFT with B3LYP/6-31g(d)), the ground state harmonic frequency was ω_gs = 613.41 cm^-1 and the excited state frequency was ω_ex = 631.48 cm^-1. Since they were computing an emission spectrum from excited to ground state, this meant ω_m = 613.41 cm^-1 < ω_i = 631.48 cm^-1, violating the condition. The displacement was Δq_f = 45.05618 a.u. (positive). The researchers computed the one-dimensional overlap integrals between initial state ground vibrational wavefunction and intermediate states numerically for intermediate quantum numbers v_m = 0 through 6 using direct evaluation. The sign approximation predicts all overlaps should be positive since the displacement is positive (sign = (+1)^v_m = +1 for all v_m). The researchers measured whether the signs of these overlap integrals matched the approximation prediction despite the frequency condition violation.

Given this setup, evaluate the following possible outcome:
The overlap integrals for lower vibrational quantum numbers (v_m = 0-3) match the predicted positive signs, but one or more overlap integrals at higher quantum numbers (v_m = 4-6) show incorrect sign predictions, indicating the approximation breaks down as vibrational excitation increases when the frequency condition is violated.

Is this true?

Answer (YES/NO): NO